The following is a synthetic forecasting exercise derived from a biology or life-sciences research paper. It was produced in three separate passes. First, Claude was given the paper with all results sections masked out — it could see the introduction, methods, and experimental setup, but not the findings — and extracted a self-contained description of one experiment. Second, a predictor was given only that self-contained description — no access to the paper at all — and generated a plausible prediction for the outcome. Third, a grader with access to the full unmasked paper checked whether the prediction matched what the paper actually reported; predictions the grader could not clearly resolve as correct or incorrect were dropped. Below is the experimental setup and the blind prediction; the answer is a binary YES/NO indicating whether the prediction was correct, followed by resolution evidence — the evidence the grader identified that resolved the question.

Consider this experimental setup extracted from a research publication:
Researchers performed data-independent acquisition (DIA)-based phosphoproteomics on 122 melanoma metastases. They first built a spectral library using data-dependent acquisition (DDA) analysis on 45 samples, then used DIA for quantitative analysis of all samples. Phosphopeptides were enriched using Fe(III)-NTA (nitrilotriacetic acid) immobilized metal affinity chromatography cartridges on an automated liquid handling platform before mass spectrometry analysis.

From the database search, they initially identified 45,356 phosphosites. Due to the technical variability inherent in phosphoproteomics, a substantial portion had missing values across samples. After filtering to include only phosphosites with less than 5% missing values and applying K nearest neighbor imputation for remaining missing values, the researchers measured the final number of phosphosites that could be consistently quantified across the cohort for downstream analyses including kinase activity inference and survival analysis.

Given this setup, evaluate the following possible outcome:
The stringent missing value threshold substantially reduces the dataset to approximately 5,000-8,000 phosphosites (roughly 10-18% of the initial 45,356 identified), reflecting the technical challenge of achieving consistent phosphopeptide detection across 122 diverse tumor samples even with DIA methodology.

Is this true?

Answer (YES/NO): NO